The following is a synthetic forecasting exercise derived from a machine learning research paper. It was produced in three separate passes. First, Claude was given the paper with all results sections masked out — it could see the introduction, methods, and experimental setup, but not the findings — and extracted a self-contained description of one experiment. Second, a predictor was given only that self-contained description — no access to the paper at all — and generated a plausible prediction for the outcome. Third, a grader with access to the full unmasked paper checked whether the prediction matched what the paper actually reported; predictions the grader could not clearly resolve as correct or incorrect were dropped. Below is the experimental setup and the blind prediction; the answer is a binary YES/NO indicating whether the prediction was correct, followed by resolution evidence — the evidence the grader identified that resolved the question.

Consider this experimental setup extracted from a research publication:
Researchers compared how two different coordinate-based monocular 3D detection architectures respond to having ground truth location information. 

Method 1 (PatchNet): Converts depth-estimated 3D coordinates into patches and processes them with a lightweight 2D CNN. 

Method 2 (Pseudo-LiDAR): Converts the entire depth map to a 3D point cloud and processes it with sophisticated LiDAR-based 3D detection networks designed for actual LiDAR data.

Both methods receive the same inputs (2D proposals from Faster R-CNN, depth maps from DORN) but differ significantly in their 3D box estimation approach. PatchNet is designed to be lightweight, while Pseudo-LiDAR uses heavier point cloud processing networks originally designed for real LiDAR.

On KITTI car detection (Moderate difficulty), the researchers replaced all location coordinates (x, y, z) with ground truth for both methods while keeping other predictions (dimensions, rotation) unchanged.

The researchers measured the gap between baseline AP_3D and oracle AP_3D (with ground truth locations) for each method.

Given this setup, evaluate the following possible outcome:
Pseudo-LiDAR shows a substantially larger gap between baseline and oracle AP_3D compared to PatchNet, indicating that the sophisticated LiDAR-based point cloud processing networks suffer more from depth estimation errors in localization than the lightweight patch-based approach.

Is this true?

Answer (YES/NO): NO